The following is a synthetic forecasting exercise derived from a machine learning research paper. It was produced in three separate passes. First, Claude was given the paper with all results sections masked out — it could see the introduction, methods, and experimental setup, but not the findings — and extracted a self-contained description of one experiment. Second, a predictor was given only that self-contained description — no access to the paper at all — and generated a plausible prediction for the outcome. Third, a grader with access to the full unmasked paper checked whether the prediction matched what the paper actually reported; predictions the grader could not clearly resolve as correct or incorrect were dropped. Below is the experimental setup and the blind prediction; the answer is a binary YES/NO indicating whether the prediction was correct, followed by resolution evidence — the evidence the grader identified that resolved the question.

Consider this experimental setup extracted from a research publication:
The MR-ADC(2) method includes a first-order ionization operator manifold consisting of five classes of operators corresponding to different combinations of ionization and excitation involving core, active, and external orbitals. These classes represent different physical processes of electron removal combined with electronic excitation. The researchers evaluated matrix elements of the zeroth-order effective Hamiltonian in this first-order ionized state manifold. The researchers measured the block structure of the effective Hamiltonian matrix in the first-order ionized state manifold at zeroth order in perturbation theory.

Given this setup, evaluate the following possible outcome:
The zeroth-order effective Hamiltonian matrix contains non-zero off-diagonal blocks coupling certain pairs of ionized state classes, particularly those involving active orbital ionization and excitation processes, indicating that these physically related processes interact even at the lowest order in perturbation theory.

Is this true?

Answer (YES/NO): NO